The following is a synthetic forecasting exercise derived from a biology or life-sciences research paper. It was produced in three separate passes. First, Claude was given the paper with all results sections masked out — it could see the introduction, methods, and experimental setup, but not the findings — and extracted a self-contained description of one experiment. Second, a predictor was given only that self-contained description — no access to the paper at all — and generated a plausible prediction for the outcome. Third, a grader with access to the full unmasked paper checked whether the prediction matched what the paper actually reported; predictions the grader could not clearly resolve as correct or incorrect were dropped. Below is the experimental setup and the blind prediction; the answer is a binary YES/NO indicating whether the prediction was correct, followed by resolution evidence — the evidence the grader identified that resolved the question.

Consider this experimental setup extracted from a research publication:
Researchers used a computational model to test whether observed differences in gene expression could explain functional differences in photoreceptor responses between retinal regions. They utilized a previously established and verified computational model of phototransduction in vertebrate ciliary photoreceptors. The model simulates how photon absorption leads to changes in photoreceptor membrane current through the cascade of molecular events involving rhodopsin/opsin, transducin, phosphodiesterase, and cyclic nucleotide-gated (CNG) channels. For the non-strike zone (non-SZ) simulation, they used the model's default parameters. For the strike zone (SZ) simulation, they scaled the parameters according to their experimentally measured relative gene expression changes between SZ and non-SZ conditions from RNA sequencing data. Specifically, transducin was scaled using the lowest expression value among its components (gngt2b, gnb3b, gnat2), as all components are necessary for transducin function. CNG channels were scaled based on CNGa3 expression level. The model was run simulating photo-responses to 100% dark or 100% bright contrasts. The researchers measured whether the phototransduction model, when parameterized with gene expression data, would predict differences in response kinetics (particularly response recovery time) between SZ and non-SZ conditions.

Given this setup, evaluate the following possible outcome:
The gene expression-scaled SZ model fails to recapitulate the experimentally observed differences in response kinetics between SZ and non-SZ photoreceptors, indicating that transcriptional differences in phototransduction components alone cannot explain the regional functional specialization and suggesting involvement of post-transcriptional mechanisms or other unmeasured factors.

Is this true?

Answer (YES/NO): NO